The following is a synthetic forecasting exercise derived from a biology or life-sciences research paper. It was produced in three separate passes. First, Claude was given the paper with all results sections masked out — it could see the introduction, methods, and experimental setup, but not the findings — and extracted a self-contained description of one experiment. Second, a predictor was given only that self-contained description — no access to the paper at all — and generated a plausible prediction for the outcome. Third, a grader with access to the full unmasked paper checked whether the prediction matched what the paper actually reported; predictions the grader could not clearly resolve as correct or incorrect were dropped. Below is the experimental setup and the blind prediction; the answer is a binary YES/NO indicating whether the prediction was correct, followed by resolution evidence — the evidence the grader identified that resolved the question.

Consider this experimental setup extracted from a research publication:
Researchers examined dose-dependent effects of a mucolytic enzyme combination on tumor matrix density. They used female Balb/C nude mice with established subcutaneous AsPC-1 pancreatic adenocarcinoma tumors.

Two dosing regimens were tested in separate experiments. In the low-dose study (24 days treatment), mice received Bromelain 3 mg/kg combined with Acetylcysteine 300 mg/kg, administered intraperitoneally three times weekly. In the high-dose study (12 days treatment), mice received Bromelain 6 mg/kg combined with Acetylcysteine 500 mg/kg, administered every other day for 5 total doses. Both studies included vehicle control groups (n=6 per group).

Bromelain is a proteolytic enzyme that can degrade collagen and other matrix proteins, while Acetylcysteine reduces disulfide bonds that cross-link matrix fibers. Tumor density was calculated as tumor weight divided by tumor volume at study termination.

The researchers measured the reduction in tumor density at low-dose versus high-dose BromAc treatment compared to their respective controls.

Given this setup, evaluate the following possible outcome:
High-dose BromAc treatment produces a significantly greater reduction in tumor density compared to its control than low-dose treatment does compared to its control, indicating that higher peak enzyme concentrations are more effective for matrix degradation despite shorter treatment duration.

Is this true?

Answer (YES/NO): YES